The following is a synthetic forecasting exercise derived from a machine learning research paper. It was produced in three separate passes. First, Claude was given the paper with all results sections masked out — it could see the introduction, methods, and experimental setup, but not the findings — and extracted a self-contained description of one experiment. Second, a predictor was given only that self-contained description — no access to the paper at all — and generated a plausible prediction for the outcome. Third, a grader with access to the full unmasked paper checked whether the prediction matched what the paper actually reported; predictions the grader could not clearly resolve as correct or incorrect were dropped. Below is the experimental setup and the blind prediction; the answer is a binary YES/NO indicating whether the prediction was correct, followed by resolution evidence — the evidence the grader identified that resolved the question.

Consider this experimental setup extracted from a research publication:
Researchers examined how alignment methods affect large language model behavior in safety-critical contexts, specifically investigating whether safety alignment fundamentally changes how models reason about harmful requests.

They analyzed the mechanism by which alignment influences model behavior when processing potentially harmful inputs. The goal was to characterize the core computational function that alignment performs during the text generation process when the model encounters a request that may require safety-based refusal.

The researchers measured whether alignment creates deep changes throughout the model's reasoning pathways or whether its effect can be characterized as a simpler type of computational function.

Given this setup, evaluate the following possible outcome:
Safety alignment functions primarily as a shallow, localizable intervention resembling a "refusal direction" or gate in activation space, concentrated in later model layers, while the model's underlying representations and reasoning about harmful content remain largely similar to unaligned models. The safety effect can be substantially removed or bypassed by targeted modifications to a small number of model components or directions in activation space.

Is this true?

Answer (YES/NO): NO